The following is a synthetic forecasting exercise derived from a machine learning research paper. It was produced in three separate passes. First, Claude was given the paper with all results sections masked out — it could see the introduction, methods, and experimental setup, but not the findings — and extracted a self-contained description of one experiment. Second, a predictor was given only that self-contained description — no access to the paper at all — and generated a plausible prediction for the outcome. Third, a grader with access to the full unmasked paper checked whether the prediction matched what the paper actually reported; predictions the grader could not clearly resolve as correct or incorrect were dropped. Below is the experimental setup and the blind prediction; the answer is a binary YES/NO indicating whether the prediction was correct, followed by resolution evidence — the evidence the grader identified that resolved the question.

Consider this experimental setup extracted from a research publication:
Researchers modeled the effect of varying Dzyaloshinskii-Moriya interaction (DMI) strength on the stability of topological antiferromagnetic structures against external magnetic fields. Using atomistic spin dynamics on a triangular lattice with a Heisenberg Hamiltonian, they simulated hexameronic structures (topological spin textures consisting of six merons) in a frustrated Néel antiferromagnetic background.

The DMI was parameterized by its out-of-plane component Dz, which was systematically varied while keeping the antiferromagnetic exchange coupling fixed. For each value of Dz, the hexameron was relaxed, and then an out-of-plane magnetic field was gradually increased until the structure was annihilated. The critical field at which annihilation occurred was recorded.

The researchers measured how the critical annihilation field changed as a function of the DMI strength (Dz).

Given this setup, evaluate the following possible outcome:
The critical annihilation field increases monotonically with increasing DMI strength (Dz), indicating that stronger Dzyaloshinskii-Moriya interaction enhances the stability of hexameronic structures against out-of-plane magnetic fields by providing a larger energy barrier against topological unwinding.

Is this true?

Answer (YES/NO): YES